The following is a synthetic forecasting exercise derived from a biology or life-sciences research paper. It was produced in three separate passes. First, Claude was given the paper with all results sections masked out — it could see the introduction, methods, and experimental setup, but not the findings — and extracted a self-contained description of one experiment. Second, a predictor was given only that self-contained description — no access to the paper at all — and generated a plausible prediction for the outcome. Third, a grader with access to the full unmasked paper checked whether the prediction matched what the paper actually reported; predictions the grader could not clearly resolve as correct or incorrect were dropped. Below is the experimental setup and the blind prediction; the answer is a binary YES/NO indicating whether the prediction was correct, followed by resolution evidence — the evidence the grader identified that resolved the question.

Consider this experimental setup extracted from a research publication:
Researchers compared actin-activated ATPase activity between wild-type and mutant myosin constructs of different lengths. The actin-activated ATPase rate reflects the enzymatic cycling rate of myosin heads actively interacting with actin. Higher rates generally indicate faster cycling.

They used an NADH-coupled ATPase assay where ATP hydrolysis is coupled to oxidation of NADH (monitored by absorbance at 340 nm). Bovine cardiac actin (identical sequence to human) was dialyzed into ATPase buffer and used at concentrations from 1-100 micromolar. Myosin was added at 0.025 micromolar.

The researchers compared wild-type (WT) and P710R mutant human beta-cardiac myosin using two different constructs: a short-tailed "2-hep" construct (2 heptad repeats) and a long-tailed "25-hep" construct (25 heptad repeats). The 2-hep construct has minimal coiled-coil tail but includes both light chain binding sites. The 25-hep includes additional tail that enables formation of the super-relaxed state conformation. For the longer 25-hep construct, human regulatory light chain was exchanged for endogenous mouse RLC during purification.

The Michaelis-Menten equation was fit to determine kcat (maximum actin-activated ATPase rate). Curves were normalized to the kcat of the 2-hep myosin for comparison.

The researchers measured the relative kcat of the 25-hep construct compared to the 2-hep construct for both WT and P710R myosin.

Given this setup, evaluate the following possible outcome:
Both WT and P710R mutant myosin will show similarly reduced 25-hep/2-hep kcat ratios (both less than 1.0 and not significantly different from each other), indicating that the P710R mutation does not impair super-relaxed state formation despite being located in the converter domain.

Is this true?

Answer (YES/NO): NO